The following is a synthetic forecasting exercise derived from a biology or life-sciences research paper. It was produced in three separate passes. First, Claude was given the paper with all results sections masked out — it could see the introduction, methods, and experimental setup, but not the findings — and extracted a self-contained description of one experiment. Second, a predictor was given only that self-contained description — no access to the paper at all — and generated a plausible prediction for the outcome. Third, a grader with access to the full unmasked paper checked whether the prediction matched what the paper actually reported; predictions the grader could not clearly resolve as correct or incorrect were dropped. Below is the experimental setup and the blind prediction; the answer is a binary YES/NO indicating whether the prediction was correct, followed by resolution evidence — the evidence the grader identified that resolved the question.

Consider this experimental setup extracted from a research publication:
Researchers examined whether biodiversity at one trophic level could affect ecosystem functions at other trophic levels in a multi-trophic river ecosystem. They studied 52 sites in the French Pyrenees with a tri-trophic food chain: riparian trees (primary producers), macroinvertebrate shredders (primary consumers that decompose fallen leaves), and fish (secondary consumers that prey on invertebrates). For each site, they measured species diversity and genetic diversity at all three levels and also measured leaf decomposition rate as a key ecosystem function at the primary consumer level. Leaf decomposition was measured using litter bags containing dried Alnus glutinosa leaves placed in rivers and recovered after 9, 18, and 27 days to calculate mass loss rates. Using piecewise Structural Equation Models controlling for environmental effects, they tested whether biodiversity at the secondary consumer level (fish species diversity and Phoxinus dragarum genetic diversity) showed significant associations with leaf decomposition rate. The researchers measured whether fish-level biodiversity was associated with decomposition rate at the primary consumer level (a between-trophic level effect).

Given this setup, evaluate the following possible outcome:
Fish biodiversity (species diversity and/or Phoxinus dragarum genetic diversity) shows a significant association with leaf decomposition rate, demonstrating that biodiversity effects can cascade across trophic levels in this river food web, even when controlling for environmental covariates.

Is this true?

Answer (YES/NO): NO